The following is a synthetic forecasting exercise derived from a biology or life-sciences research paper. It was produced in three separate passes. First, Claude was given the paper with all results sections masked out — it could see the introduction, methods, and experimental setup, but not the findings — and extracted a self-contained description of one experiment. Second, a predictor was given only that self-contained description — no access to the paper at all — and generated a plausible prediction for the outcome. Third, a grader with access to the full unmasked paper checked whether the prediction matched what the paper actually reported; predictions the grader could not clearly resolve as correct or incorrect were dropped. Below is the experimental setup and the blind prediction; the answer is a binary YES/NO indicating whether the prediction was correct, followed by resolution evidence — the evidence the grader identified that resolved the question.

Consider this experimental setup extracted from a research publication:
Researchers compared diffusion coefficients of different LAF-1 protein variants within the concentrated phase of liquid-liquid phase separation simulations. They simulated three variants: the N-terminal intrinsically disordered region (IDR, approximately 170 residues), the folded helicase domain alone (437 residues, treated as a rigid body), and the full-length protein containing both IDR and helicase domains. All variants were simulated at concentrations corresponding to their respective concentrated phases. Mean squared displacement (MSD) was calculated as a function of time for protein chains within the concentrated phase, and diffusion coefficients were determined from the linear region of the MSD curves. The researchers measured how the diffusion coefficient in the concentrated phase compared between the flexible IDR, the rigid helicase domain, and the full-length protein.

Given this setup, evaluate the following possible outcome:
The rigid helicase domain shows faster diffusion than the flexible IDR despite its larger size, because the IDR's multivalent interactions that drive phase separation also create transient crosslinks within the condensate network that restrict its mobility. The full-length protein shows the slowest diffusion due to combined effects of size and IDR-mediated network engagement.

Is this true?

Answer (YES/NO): NO